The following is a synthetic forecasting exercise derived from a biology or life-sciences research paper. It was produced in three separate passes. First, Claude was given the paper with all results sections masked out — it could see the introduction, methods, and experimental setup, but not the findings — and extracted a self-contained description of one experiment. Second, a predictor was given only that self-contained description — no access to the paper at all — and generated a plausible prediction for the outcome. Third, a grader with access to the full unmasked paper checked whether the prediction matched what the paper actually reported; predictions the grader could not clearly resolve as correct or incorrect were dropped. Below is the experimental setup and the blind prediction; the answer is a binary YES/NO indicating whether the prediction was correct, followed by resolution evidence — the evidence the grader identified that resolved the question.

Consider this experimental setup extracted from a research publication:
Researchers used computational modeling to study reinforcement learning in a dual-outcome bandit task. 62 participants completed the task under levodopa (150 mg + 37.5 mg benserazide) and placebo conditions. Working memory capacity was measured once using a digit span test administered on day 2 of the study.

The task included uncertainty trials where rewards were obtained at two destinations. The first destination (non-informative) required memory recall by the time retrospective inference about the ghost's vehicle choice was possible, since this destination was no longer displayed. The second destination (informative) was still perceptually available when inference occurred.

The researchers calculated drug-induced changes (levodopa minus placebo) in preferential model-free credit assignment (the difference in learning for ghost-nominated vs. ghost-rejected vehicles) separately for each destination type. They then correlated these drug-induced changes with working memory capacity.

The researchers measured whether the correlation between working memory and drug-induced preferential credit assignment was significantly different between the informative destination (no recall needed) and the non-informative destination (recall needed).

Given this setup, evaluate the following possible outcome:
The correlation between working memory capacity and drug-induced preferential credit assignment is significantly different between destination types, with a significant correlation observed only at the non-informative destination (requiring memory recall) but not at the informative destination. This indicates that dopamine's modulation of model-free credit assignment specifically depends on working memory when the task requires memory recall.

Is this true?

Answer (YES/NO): YES